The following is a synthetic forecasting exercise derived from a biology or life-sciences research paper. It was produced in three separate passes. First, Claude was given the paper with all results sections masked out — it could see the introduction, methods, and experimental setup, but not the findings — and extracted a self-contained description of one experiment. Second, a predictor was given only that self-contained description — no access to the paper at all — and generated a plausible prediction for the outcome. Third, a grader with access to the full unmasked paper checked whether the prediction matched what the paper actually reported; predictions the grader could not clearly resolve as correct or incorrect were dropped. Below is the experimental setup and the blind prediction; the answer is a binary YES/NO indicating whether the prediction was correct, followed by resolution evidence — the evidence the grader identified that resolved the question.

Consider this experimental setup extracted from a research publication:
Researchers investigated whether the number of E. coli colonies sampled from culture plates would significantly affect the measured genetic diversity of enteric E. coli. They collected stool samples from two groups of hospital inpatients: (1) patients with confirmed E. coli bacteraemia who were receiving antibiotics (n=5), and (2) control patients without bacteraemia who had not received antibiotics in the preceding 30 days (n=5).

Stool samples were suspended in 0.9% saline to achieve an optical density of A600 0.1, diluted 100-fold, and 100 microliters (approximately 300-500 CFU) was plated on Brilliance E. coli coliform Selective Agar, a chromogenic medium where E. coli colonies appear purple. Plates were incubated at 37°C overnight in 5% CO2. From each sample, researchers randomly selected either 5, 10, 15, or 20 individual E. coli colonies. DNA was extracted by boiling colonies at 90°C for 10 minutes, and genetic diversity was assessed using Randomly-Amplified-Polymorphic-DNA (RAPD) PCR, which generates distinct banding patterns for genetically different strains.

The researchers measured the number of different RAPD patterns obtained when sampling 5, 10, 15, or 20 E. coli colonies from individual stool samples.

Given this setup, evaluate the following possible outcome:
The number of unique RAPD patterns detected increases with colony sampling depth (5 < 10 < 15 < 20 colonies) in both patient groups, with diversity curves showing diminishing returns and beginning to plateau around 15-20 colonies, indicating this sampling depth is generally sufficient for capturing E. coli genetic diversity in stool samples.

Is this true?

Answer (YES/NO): NO